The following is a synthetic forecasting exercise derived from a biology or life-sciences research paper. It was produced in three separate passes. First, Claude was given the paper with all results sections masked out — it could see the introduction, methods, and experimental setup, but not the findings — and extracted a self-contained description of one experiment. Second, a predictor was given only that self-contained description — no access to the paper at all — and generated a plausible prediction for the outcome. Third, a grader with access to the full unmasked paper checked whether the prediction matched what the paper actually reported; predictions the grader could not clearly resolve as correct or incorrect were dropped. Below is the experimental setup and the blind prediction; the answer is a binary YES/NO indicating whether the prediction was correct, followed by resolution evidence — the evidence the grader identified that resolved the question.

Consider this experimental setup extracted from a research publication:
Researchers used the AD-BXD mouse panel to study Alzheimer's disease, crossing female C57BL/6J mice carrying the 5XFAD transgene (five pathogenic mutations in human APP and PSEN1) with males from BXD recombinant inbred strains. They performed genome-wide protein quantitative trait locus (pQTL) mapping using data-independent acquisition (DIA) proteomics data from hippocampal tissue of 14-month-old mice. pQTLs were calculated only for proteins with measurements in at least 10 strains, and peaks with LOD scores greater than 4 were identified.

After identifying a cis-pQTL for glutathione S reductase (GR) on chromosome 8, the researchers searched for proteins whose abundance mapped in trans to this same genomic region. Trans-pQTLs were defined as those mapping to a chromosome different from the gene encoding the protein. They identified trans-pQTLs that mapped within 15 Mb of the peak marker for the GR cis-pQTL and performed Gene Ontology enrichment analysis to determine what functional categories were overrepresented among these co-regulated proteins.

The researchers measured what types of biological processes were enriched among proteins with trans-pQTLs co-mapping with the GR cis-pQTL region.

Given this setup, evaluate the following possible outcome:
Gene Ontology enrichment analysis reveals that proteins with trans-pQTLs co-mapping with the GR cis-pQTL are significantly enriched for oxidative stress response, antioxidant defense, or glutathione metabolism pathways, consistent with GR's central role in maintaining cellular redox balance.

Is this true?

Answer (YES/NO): NO